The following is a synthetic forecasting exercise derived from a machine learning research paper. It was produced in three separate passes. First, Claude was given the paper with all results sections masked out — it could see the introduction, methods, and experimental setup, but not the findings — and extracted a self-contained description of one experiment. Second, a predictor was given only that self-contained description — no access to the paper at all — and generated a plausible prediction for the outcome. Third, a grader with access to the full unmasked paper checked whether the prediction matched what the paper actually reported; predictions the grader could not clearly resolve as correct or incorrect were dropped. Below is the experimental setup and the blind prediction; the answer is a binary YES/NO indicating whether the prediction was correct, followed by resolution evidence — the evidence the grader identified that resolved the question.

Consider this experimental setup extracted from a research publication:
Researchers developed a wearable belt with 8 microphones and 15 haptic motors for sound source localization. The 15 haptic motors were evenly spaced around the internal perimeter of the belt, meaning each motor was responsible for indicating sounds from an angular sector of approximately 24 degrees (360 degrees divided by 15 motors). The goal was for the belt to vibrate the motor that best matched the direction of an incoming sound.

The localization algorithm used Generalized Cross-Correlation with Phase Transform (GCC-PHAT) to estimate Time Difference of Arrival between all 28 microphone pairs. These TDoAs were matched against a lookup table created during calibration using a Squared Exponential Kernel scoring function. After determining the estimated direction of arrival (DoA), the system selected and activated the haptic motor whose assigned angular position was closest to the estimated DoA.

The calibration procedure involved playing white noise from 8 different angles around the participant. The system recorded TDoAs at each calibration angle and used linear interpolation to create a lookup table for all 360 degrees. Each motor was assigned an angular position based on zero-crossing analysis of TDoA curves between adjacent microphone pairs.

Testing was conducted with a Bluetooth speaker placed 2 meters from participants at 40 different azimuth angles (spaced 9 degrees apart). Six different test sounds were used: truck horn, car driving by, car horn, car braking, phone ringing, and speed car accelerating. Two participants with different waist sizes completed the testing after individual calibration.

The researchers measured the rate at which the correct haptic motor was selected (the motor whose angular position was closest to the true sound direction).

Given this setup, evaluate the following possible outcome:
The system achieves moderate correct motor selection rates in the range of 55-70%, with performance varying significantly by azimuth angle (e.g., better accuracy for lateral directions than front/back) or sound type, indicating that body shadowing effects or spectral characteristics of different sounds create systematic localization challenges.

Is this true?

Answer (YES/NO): NO